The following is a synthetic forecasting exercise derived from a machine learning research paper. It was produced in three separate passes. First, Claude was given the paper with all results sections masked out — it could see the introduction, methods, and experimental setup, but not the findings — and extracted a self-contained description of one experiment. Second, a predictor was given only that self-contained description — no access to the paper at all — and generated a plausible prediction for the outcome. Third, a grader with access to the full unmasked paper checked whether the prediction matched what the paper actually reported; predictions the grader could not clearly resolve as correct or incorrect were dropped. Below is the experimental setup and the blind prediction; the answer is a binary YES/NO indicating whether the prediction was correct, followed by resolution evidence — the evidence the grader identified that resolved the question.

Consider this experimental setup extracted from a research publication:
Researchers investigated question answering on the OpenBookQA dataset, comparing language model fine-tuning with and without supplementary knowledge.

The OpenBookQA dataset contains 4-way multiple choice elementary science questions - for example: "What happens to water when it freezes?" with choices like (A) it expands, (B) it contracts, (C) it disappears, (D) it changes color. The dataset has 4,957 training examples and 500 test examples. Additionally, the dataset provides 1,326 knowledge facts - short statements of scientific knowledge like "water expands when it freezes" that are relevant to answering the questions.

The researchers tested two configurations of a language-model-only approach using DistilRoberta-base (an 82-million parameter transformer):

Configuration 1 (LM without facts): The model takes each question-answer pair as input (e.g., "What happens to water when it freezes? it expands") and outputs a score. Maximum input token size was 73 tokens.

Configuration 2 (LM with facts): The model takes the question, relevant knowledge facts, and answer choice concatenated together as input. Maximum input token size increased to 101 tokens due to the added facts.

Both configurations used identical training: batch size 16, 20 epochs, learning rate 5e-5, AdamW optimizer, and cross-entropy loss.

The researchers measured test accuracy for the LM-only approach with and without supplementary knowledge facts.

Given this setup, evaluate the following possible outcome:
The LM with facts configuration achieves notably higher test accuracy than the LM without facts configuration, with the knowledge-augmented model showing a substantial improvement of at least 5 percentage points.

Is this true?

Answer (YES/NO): YES